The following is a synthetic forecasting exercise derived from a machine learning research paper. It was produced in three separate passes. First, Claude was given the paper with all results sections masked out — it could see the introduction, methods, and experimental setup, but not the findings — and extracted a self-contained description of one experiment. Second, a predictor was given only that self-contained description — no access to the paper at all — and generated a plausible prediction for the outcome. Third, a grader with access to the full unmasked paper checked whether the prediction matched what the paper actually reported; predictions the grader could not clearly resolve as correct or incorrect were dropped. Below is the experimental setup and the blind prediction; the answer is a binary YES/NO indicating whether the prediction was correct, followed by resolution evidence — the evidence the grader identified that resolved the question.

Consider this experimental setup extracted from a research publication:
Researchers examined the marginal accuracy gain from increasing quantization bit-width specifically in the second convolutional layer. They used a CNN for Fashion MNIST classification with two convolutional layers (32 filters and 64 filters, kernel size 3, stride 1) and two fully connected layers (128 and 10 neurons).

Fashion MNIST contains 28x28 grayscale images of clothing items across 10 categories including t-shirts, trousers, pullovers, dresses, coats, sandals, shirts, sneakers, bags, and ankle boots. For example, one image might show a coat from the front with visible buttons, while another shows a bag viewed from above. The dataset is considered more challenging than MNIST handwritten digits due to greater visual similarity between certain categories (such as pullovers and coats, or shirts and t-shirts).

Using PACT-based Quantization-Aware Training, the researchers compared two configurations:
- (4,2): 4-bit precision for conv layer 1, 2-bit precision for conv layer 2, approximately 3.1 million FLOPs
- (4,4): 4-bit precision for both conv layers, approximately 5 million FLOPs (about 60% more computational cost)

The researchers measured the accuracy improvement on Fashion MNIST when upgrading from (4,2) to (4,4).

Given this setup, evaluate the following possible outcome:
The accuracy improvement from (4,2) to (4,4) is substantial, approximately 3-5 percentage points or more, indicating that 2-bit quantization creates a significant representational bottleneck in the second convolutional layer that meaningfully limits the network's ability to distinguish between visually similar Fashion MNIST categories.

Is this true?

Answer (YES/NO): NO